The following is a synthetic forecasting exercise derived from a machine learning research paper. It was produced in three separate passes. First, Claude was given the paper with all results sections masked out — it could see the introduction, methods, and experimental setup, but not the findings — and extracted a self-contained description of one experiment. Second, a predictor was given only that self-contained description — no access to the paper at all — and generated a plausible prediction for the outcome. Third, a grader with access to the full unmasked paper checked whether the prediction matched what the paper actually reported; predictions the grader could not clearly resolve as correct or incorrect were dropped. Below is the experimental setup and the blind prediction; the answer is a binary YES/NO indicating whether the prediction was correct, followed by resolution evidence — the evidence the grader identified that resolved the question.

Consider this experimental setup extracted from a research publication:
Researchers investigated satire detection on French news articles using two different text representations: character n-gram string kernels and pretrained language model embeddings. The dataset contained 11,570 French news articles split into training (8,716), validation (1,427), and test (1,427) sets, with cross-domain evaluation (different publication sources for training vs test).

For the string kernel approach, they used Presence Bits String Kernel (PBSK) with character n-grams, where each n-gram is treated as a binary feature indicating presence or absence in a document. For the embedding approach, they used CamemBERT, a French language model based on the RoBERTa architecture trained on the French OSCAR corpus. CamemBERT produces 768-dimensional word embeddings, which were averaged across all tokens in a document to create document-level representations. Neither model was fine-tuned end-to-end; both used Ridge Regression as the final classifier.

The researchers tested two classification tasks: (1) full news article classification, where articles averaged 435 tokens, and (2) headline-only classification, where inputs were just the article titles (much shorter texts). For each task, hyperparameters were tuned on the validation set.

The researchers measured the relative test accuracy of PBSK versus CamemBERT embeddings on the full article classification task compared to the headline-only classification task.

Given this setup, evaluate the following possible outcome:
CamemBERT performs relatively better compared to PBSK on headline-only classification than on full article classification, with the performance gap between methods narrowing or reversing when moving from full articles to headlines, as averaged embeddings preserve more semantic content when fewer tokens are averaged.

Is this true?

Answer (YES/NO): NO